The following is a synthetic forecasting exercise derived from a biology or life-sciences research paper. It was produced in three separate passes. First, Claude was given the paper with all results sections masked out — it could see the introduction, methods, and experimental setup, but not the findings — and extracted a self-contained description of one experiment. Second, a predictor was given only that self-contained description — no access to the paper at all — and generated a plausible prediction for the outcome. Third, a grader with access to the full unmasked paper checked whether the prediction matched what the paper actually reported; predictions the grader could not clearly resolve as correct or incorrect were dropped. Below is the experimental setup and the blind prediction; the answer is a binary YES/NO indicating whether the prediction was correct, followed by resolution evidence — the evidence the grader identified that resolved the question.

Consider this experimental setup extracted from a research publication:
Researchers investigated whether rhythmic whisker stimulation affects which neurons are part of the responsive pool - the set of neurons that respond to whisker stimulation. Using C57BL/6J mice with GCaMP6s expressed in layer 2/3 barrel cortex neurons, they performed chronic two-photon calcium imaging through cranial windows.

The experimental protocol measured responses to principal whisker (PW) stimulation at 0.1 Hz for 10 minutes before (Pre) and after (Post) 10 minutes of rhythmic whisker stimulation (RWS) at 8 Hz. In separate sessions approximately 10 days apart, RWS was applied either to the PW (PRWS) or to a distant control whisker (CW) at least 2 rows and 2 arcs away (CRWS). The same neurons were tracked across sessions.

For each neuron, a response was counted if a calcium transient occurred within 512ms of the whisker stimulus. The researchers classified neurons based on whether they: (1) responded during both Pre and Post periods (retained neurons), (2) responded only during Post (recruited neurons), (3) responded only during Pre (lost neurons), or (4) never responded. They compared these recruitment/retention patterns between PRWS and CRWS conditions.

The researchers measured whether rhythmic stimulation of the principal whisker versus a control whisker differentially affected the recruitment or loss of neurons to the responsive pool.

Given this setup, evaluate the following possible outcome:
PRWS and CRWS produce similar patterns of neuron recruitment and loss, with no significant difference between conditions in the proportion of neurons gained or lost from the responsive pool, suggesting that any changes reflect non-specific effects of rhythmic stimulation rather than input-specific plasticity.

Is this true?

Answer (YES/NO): NO